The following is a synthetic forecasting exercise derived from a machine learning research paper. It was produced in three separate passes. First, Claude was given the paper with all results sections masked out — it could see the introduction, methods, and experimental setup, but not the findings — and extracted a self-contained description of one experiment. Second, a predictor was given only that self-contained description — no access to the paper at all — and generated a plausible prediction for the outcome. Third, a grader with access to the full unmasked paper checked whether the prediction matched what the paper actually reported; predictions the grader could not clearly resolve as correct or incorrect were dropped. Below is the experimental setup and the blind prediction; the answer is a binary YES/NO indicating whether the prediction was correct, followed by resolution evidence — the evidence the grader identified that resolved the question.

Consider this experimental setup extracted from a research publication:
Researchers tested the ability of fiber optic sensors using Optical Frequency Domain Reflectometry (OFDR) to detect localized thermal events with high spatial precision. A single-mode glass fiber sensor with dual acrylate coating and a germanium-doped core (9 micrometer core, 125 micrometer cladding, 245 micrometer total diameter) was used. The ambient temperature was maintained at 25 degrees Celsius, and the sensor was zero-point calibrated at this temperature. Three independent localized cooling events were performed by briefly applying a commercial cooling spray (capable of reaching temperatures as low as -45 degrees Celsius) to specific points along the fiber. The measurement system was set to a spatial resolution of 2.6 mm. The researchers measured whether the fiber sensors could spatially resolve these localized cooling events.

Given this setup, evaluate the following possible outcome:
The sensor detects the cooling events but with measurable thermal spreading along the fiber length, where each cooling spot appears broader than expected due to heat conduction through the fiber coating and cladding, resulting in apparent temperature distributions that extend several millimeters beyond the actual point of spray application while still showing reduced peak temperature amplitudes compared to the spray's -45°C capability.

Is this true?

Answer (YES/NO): NO